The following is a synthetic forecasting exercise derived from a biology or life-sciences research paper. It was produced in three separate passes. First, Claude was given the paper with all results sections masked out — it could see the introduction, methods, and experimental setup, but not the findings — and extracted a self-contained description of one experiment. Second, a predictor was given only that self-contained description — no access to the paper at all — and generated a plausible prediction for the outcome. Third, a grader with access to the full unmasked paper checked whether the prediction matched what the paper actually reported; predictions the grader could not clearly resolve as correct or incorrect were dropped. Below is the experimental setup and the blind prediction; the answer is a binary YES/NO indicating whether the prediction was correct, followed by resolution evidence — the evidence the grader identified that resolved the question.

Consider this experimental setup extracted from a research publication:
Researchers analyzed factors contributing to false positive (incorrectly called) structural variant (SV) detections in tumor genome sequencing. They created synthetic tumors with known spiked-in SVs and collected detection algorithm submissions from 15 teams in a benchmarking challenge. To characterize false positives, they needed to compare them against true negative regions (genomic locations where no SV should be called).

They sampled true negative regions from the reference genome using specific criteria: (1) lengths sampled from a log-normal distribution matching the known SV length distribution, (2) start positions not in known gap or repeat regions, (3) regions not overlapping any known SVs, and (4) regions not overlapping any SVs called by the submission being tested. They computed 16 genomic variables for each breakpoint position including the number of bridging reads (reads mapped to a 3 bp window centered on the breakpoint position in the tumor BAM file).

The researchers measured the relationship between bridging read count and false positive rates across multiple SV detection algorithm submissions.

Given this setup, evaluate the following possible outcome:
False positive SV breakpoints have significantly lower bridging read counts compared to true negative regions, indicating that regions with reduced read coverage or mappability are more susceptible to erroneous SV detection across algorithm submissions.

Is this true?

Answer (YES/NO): NO